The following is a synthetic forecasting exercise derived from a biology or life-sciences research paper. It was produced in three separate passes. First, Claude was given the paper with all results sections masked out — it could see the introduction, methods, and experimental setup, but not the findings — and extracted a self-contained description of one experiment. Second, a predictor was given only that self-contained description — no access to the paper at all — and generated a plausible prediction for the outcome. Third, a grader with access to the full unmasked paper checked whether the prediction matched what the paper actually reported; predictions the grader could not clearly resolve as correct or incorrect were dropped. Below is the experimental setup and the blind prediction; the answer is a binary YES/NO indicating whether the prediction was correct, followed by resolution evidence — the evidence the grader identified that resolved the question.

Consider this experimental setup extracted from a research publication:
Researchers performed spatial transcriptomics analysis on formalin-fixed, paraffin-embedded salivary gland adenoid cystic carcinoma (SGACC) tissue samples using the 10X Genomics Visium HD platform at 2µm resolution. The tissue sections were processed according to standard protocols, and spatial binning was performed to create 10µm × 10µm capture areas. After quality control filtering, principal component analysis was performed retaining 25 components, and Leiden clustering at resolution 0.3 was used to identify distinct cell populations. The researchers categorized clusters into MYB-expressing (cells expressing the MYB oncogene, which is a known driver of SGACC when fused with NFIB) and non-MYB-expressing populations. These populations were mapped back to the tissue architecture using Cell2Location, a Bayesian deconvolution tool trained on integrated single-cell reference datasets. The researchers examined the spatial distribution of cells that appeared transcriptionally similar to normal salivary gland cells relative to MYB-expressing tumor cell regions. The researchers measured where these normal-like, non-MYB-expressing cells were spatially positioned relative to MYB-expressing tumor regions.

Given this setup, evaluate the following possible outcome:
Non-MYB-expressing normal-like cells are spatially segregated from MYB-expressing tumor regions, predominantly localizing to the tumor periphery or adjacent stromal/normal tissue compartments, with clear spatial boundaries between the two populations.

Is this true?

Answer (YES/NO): YES